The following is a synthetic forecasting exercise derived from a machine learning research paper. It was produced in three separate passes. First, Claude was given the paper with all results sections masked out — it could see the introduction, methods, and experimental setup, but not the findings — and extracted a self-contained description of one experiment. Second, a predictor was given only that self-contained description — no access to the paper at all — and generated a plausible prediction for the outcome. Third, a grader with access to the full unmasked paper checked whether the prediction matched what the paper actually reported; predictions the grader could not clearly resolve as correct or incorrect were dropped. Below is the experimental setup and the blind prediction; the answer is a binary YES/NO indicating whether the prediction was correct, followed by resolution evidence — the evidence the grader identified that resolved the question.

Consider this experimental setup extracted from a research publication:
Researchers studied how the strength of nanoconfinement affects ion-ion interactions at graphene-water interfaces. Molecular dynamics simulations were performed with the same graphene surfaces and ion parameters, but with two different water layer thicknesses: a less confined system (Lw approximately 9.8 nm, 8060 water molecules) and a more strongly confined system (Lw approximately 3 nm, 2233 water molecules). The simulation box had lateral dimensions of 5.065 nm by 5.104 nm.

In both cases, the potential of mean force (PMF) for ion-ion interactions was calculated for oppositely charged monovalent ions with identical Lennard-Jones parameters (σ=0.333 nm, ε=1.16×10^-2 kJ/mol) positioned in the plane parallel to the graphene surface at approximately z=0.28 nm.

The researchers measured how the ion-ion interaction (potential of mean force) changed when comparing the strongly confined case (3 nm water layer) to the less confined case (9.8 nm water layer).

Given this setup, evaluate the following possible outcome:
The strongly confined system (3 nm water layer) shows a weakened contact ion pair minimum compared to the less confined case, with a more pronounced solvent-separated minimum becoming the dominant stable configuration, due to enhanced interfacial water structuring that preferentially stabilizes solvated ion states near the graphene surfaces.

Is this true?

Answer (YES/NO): NO